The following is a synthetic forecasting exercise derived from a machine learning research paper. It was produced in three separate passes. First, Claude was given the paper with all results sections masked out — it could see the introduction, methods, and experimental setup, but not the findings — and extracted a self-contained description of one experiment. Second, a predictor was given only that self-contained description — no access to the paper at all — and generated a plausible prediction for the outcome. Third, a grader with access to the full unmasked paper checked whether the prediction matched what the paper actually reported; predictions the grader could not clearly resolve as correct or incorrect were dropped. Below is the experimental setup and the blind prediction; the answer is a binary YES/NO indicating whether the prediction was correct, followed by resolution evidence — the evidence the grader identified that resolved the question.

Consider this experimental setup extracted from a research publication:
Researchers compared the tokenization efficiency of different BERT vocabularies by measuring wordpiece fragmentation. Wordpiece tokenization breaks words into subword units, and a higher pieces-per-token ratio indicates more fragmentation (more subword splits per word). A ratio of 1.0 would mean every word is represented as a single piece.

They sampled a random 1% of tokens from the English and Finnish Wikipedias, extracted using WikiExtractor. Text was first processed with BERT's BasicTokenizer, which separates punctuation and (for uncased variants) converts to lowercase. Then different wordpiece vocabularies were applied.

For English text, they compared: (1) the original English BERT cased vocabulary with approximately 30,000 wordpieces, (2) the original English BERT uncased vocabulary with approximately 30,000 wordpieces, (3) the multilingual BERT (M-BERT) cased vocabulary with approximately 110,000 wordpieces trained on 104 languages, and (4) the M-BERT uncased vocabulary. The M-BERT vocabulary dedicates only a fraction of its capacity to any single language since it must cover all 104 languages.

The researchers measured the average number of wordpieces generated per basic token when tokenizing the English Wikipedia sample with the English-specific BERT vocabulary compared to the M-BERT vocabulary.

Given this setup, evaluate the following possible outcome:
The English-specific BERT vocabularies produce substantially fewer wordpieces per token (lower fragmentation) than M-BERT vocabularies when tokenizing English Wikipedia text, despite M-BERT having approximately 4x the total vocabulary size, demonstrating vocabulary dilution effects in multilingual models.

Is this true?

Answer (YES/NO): NO